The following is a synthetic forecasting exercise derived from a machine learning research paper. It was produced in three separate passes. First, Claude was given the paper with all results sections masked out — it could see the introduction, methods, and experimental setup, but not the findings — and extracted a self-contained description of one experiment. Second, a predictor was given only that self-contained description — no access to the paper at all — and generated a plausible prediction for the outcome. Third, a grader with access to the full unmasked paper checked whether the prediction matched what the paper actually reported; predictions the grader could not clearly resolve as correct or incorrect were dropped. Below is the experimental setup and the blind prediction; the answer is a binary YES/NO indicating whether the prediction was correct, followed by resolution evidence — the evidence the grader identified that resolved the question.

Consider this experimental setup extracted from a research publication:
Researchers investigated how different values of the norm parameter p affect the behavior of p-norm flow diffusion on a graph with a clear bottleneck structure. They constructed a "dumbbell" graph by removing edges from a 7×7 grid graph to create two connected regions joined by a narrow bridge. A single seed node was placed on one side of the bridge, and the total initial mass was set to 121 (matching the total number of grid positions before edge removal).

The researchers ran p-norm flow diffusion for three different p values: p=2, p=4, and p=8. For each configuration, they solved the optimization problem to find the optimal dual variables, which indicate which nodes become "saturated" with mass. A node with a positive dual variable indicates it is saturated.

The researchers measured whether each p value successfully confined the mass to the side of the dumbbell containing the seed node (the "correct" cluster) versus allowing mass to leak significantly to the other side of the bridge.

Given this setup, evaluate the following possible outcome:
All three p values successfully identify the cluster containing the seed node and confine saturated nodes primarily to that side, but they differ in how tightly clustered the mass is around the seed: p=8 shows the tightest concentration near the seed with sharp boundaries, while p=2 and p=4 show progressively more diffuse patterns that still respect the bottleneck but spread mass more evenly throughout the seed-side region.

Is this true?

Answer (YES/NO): NO